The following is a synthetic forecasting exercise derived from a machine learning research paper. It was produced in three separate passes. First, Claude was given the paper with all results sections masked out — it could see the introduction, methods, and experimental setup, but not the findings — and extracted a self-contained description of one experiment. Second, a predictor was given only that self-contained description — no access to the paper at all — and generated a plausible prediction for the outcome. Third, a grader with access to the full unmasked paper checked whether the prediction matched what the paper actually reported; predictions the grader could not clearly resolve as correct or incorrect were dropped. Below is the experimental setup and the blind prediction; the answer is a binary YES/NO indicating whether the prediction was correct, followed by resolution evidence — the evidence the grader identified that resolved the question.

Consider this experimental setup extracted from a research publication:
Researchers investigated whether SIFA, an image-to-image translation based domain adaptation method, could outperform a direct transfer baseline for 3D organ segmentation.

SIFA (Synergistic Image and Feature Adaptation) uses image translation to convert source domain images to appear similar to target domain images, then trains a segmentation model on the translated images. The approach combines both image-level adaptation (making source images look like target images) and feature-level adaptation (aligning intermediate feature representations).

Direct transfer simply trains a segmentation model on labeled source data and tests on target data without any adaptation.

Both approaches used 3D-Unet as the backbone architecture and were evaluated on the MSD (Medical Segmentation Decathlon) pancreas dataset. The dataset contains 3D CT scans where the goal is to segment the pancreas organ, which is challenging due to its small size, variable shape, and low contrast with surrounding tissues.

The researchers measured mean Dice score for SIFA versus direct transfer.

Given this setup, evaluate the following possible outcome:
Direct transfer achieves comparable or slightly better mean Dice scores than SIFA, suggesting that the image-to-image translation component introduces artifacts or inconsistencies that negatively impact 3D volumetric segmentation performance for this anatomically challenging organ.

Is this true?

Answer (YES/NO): YES